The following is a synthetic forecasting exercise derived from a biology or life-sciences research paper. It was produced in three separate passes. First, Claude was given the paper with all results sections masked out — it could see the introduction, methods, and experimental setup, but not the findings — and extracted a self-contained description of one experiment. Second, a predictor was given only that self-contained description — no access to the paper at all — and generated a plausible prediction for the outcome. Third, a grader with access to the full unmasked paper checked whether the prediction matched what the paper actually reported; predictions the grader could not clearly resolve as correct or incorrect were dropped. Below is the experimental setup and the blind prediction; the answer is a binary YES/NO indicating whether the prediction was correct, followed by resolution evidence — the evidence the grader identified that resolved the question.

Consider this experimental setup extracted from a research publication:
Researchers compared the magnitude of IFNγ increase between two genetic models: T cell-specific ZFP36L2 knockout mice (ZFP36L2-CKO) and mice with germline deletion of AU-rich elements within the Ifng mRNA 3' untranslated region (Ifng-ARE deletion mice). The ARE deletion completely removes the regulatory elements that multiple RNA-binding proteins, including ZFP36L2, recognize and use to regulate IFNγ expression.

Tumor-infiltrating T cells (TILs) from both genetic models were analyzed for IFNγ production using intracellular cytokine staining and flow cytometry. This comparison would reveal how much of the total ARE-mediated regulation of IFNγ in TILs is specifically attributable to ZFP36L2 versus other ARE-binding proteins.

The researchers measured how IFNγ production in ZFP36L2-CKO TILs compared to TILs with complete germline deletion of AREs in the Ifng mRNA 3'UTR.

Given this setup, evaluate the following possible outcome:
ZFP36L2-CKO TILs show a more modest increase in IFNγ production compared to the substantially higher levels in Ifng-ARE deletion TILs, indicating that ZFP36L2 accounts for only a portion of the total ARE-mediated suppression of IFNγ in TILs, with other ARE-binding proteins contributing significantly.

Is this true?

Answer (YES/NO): YES